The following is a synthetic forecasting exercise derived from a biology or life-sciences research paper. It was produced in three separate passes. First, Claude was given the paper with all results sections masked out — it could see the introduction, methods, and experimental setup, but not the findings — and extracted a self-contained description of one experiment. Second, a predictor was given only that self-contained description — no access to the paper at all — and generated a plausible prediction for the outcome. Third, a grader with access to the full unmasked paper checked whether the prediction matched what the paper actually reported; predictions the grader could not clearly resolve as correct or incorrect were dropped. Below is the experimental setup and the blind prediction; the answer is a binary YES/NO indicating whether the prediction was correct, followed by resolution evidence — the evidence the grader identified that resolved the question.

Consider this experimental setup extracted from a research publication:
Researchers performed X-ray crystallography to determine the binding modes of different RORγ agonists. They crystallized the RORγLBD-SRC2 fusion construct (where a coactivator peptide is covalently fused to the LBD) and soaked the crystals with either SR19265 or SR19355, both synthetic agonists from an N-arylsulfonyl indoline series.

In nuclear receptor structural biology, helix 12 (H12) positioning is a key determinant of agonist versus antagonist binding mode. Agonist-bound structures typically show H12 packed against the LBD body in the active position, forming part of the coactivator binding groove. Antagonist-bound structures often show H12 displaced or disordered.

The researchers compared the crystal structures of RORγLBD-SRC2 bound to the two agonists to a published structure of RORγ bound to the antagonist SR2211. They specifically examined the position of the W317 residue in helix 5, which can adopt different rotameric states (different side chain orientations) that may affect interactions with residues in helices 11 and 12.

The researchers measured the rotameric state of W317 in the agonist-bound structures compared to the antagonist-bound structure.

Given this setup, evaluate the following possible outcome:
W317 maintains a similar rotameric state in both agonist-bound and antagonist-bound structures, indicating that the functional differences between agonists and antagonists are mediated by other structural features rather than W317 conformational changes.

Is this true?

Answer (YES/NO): NO